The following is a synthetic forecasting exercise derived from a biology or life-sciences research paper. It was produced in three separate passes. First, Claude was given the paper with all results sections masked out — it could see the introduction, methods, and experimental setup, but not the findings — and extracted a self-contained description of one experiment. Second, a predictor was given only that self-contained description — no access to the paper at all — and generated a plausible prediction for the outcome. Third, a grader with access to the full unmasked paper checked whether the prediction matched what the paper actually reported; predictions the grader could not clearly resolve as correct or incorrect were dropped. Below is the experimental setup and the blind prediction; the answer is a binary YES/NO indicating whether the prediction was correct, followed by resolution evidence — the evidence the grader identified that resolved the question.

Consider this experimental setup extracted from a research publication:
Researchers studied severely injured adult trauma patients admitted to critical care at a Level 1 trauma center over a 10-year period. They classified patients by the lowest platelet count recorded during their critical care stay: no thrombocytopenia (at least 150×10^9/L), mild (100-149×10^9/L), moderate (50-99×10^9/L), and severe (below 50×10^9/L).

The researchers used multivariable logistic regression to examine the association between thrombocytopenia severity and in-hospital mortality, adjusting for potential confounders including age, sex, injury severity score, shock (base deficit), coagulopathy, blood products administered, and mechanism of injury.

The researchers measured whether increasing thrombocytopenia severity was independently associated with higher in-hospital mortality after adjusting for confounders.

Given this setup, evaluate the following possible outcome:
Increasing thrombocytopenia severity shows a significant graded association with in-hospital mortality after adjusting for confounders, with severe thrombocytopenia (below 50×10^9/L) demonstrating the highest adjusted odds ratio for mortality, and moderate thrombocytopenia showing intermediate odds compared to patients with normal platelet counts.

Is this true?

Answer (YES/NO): NO